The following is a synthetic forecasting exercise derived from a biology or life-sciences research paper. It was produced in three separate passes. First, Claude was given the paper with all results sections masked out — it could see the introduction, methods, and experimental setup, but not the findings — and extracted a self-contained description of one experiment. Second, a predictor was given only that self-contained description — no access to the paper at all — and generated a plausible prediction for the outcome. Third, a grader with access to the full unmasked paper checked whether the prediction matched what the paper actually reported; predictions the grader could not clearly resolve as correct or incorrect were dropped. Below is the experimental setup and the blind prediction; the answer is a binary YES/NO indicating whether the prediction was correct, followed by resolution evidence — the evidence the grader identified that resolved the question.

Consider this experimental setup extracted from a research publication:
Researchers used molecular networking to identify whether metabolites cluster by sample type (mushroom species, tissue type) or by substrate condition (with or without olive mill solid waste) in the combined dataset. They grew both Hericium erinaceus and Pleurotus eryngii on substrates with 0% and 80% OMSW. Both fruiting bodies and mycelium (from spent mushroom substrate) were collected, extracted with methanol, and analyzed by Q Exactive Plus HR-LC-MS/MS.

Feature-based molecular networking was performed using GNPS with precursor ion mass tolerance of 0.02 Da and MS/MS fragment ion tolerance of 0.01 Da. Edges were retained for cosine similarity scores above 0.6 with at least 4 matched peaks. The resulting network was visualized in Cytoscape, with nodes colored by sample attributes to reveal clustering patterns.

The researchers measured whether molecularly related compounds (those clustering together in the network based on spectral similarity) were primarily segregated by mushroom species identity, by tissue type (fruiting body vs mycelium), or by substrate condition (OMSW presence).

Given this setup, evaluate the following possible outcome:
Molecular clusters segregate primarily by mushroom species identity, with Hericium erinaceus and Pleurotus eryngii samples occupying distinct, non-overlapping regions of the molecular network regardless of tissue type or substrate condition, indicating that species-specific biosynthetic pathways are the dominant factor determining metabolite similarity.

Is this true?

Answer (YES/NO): NO